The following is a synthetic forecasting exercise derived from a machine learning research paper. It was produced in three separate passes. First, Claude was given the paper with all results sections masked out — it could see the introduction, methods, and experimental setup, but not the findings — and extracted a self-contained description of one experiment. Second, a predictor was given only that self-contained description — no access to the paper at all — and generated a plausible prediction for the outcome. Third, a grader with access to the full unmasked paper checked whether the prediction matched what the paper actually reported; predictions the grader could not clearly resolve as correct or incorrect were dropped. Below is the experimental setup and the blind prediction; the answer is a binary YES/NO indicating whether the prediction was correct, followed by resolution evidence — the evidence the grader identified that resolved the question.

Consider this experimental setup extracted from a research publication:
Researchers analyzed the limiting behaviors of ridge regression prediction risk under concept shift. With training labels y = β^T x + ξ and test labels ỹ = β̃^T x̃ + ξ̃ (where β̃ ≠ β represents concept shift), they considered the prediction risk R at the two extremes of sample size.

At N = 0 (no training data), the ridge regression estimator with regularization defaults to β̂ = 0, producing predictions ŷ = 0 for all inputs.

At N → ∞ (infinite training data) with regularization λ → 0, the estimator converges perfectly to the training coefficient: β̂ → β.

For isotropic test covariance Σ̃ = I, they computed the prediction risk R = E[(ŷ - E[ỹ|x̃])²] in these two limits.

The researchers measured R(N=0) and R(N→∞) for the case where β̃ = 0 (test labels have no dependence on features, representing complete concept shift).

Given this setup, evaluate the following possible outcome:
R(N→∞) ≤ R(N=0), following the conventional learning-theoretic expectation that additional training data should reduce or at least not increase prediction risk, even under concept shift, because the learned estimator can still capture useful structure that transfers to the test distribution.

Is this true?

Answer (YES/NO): NO